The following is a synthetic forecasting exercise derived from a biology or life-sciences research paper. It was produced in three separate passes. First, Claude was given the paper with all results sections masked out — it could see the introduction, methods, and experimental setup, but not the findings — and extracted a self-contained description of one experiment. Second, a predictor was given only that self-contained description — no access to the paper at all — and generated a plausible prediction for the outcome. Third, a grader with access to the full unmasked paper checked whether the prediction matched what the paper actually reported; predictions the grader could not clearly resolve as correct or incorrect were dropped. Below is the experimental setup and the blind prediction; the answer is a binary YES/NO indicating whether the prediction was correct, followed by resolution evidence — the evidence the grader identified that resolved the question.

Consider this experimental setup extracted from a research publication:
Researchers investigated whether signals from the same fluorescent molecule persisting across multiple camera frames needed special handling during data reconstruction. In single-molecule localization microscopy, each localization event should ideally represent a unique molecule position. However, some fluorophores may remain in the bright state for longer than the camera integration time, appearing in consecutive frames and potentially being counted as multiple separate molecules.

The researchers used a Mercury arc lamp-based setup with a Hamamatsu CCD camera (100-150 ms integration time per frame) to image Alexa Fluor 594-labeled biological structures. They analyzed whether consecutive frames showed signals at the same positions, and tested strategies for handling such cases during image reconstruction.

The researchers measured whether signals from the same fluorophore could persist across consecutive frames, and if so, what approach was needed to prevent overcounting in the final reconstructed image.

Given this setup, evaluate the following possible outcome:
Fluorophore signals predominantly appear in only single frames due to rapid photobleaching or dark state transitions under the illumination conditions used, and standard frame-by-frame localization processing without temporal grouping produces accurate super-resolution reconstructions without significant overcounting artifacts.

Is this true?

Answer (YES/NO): NO